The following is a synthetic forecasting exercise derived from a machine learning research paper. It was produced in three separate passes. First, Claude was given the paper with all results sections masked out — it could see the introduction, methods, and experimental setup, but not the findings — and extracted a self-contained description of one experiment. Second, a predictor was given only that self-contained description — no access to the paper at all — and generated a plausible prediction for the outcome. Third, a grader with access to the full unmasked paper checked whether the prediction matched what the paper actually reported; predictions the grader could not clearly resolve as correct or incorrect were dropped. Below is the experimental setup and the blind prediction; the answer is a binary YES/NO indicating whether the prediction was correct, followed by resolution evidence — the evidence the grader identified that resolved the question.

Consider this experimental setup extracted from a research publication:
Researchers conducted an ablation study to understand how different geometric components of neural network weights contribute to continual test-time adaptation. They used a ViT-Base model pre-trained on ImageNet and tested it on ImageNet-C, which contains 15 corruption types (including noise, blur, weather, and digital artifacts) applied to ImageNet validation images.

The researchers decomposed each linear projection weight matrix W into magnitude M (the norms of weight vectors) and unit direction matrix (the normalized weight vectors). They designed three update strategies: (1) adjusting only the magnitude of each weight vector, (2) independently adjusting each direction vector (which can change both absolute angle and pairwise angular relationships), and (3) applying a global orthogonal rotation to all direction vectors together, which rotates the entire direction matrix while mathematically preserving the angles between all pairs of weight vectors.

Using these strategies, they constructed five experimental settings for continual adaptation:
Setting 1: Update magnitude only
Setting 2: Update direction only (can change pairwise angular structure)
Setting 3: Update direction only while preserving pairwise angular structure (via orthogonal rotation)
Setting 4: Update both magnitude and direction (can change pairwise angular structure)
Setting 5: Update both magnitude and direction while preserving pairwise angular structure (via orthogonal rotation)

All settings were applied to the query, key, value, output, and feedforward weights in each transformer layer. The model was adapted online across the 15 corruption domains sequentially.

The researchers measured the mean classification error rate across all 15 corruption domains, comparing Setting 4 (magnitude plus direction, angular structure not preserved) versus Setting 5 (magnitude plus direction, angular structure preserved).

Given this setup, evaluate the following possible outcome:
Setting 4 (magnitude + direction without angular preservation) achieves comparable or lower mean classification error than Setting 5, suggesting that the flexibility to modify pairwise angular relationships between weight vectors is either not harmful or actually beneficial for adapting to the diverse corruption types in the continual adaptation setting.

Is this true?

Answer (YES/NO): NO